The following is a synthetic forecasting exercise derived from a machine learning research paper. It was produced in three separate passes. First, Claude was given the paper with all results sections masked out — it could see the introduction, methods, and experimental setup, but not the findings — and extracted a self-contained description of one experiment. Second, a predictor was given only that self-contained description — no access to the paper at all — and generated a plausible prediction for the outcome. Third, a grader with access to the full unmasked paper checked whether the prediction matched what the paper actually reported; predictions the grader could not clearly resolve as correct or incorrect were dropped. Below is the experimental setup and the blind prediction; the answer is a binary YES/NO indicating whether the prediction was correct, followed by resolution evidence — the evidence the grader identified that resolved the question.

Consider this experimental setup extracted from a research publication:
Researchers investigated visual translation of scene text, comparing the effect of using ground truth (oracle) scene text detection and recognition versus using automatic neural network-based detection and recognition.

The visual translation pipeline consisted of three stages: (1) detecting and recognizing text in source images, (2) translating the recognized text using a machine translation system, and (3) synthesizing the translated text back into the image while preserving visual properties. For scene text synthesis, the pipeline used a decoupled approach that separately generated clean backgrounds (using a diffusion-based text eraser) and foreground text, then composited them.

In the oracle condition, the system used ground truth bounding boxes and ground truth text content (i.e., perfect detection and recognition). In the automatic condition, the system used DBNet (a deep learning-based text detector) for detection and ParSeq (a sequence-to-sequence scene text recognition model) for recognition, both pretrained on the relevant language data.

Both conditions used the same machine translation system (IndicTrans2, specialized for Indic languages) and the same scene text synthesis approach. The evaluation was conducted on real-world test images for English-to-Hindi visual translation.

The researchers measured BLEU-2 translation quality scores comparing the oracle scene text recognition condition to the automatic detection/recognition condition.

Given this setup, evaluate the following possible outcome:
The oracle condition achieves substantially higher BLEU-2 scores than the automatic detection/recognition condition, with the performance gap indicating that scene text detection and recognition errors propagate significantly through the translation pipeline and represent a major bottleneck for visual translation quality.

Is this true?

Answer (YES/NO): NO